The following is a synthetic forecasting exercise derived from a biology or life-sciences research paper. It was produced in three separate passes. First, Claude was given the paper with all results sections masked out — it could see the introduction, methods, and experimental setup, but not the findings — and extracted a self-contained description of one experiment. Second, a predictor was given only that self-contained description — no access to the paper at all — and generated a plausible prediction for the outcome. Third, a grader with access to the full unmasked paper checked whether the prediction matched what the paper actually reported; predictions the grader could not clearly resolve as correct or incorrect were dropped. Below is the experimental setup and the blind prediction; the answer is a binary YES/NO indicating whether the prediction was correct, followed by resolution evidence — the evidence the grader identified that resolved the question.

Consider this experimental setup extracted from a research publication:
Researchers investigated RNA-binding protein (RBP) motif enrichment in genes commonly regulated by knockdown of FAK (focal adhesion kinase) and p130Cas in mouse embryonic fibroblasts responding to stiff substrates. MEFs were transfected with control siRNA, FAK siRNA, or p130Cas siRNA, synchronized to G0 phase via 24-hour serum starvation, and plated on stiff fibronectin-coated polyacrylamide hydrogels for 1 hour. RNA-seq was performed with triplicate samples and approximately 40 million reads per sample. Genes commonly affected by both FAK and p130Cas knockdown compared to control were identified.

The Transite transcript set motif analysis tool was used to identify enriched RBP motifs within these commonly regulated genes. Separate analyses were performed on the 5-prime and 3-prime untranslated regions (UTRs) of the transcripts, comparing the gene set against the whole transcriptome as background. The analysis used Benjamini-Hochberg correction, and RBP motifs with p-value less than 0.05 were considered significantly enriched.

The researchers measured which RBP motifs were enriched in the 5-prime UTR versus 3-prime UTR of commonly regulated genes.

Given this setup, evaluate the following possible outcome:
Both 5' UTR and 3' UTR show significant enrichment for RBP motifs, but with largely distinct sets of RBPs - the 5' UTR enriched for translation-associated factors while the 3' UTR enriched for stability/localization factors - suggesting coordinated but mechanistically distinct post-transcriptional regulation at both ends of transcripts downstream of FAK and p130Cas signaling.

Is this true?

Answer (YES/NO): NO